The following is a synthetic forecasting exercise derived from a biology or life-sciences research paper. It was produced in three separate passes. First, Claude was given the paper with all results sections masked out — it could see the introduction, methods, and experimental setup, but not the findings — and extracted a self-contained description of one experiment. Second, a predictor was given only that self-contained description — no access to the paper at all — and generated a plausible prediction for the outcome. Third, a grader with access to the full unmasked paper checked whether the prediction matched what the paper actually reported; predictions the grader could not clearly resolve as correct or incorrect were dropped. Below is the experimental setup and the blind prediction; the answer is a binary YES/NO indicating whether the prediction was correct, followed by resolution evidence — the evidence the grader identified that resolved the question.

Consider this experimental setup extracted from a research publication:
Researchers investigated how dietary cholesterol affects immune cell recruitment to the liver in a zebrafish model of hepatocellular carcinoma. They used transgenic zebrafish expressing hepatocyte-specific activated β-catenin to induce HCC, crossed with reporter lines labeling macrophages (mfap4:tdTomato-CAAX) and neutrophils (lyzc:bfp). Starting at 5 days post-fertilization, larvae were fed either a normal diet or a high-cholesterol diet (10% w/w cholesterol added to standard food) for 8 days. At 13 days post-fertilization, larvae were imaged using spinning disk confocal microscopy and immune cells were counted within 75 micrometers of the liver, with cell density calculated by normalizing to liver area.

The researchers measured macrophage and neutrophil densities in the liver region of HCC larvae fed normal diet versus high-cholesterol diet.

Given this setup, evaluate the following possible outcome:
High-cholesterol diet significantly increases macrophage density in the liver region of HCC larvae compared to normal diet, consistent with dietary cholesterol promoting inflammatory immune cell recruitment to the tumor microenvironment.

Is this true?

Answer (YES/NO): NO